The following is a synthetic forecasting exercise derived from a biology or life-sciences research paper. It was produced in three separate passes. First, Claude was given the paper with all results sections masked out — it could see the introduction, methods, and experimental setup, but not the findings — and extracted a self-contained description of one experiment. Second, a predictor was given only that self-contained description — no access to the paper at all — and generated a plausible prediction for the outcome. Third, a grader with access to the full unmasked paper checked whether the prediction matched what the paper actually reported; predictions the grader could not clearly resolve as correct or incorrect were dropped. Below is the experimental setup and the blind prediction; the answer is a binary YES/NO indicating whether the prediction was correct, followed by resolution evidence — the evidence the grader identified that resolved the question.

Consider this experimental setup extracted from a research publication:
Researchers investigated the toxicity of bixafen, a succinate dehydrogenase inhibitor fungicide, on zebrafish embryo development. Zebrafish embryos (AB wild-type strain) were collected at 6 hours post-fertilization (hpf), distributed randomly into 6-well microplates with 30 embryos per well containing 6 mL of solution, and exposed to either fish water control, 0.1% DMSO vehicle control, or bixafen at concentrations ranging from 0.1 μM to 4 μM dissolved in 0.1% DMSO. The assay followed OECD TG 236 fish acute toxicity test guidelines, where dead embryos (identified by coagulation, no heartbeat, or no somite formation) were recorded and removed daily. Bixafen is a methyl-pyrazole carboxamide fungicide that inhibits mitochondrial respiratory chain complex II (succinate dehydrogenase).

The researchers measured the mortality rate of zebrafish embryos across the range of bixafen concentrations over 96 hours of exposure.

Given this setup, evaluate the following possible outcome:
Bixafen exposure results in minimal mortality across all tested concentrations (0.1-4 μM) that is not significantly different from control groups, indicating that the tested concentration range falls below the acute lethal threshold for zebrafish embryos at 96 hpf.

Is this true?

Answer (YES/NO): NO